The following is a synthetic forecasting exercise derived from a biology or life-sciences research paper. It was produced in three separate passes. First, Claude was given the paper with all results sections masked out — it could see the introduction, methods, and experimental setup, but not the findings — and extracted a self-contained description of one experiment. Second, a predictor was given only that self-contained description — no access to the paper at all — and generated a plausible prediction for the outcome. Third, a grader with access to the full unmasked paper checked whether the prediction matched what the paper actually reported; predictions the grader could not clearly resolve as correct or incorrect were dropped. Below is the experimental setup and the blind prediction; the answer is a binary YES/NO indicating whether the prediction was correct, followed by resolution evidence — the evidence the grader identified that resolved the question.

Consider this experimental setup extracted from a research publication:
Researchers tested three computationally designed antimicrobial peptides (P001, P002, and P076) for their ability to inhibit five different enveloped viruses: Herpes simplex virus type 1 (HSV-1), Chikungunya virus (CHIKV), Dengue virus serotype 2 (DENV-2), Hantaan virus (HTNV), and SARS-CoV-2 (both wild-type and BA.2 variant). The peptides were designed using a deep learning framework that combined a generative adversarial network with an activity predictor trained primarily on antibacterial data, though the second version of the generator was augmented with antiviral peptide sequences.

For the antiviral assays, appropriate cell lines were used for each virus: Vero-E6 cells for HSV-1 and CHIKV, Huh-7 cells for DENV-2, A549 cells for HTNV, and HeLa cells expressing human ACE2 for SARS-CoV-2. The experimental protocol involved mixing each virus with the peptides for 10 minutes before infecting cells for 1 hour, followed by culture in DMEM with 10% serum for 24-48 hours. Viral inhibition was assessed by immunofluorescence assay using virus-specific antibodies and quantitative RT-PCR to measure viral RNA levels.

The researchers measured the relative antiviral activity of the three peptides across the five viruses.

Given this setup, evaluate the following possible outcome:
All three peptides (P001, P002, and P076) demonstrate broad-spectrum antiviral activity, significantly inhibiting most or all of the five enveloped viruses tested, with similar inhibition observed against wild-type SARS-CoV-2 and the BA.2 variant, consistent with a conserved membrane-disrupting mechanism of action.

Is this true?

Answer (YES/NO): NO